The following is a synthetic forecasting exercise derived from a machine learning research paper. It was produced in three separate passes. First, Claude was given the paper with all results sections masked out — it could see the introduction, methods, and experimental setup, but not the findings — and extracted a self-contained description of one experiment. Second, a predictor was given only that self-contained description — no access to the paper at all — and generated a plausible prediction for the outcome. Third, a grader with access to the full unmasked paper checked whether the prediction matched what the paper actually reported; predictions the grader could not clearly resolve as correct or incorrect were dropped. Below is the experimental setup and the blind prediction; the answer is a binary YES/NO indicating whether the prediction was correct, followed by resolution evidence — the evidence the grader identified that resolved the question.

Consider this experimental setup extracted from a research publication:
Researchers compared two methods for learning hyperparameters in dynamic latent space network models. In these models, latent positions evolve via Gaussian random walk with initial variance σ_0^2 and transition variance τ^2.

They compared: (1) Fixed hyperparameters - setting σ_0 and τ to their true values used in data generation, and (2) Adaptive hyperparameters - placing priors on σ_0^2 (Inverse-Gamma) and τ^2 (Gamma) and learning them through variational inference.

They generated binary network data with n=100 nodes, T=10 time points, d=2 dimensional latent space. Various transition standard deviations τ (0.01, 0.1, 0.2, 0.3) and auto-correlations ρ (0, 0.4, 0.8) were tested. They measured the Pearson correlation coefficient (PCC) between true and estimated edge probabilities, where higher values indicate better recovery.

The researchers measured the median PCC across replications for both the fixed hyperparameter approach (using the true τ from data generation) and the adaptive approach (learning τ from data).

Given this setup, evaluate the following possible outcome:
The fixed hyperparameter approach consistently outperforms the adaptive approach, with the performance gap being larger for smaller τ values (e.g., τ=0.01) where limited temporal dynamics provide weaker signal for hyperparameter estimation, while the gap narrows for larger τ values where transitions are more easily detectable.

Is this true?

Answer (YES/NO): NO